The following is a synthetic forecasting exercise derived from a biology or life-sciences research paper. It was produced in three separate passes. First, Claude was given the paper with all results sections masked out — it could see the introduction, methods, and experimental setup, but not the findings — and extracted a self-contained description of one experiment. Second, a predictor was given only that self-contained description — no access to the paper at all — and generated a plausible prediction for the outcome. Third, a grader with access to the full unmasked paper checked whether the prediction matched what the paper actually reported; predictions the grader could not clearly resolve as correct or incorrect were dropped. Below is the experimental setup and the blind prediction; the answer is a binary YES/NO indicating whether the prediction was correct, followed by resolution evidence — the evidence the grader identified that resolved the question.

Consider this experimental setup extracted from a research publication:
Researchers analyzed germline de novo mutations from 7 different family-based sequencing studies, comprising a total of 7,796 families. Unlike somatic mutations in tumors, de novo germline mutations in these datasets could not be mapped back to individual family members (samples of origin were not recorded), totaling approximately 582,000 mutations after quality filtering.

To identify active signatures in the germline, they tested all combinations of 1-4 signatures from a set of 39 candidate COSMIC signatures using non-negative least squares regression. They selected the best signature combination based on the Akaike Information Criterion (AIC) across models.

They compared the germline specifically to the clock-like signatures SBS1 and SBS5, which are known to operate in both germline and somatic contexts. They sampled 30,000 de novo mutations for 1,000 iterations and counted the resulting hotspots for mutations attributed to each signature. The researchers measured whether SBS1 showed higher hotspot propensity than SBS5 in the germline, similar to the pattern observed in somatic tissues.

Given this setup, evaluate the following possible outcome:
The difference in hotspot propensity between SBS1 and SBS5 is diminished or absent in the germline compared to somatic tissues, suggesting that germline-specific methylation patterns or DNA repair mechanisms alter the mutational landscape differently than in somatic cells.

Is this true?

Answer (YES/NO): NO